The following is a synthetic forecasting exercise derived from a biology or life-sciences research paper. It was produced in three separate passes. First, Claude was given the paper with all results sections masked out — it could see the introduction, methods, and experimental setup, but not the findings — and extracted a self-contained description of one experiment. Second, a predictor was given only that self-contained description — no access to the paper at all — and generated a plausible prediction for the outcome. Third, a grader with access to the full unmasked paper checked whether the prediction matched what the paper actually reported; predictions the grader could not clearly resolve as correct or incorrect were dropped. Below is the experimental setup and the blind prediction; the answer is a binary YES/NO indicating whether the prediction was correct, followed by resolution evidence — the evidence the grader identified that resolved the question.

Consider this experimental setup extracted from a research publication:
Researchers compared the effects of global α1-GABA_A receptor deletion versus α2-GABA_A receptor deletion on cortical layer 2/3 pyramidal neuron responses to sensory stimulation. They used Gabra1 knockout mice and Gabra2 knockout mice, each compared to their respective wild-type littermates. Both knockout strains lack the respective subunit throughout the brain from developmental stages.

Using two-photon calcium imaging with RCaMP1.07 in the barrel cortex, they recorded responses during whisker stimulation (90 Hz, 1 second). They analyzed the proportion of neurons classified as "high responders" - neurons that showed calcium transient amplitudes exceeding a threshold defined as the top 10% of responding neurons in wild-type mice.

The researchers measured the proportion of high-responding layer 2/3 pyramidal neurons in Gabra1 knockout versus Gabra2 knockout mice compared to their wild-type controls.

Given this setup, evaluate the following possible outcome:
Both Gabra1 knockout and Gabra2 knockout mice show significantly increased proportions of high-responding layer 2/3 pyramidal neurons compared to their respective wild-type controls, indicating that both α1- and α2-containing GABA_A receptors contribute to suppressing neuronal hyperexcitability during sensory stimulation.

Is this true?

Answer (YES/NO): YES